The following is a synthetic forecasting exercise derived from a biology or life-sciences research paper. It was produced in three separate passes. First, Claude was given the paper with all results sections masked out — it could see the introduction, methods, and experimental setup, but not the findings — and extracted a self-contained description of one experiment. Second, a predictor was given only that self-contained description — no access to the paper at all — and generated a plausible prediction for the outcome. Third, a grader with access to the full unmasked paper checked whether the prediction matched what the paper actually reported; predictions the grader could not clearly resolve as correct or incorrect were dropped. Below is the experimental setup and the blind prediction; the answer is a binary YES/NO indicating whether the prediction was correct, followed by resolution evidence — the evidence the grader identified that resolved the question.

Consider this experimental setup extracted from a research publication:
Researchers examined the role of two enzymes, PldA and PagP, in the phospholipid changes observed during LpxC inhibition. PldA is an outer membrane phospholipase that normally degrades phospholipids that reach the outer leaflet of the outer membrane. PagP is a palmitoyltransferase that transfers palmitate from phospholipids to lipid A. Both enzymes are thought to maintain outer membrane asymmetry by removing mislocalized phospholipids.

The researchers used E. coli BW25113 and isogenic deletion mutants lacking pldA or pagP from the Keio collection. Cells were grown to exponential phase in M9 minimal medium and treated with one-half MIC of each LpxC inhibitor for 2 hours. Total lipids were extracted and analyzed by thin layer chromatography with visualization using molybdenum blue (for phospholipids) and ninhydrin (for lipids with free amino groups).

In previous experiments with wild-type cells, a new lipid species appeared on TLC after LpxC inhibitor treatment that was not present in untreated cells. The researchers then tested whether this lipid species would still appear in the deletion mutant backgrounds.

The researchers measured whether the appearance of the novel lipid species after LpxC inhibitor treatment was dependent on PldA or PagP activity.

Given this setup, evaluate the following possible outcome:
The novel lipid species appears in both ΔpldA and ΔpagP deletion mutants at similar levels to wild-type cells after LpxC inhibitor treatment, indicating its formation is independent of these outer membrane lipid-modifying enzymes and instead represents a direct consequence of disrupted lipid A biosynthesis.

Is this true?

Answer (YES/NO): NO